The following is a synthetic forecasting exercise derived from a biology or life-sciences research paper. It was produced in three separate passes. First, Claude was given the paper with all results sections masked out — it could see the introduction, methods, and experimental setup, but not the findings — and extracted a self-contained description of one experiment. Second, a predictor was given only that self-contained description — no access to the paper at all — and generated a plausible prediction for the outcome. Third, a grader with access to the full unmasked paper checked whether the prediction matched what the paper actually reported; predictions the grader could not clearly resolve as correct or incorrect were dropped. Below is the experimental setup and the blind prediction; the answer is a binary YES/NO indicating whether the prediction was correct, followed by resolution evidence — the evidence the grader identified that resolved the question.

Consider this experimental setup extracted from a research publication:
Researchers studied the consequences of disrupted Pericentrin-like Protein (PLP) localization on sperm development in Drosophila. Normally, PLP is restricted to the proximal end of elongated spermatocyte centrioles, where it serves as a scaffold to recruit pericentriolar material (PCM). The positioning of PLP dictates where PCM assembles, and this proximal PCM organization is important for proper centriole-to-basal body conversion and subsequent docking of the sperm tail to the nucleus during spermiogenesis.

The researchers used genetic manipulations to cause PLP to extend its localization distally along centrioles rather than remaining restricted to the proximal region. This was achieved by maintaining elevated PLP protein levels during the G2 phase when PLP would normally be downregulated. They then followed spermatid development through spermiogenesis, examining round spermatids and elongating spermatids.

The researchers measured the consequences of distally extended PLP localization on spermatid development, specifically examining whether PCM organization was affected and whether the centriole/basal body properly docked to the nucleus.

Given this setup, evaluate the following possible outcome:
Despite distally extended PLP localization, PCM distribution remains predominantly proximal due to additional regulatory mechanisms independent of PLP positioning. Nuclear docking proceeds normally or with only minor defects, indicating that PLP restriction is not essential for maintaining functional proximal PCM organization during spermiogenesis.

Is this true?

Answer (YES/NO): NO